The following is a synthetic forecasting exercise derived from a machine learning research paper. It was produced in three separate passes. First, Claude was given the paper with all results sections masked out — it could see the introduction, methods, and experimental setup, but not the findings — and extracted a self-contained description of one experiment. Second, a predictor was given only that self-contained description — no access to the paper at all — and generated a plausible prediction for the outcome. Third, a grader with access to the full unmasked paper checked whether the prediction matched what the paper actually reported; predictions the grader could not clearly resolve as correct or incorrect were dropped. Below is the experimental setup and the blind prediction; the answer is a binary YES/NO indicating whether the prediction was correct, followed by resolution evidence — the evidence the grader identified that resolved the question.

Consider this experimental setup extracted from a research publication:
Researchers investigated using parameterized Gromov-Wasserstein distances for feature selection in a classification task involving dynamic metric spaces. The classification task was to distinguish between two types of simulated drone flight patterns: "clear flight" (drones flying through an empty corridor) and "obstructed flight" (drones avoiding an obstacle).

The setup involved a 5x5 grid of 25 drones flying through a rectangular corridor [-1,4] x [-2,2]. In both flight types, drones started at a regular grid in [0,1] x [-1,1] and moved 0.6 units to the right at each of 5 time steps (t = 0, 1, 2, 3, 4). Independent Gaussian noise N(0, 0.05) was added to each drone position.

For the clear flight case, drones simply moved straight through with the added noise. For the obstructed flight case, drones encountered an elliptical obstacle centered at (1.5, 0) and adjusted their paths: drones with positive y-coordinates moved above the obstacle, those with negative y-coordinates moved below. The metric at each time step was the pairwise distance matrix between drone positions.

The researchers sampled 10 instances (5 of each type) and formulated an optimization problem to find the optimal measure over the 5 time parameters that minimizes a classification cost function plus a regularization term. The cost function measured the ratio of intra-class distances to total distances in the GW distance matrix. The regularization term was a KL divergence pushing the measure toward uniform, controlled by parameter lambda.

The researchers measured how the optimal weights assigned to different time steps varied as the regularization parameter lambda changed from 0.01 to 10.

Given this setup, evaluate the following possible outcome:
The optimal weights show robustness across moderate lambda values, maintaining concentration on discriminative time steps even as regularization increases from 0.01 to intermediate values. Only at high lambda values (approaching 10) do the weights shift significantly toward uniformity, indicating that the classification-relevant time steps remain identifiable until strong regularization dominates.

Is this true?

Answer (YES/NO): NO